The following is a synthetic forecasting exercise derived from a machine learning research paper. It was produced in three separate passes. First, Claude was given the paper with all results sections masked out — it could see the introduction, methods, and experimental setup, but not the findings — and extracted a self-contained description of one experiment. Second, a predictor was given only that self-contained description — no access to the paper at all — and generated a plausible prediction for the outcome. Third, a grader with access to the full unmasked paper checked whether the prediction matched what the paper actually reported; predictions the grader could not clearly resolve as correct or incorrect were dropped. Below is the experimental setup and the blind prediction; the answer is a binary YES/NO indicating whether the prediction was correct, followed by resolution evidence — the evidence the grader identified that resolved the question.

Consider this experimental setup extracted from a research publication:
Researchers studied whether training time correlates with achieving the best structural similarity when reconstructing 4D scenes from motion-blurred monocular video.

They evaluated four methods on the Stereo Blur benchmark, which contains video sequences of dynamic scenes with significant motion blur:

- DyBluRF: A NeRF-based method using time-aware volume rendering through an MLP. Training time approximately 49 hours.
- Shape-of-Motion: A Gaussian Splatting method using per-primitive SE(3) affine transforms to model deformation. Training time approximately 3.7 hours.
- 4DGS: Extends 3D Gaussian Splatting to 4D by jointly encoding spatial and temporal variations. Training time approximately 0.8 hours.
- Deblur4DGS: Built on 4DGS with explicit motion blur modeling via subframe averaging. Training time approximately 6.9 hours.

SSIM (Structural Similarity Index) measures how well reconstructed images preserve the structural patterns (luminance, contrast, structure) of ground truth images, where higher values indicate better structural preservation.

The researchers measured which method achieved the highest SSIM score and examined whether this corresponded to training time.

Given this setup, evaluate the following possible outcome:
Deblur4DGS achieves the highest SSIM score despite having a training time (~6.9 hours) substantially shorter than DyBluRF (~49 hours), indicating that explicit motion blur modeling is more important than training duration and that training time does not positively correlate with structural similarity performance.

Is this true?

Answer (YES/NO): NO